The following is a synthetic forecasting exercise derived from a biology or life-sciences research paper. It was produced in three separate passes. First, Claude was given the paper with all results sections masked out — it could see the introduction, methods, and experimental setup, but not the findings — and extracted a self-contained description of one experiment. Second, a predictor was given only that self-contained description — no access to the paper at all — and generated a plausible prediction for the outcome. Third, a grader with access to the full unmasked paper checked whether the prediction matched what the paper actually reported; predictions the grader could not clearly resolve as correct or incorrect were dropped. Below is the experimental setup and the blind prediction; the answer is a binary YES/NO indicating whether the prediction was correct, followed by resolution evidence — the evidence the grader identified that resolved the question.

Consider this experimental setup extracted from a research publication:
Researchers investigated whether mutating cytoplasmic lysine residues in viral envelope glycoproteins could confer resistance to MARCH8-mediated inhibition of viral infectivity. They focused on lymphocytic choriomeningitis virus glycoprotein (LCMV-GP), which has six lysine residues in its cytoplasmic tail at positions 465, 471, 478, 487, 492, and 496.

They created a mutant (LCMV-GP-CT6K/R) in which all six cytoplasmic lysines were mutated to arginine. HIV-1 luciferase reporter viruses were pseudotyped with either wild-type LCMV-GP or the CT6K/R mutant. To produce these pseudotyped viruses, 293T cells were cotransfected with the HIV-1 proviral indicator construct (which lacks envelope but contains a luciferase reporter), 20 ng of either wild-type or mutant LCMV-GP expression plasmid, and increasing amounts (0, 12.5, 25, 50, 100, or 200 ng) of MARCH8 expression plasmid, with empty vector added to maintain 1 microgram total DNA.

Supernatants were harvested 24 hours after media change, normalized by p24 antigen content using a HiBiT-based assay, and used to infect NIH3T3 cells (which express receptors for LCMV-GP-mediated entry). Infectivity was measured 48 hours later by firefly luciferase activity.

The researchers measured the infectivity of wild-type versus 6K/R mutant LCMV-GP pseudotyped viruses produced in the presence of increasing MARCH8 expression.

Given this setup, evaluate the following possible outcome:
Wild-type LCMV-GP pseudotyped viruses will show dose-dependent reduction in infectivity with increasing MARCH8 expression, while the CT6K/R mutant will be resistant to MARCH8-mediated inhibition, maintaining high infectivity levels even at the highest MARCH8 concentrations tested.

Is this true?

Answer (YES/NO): YES